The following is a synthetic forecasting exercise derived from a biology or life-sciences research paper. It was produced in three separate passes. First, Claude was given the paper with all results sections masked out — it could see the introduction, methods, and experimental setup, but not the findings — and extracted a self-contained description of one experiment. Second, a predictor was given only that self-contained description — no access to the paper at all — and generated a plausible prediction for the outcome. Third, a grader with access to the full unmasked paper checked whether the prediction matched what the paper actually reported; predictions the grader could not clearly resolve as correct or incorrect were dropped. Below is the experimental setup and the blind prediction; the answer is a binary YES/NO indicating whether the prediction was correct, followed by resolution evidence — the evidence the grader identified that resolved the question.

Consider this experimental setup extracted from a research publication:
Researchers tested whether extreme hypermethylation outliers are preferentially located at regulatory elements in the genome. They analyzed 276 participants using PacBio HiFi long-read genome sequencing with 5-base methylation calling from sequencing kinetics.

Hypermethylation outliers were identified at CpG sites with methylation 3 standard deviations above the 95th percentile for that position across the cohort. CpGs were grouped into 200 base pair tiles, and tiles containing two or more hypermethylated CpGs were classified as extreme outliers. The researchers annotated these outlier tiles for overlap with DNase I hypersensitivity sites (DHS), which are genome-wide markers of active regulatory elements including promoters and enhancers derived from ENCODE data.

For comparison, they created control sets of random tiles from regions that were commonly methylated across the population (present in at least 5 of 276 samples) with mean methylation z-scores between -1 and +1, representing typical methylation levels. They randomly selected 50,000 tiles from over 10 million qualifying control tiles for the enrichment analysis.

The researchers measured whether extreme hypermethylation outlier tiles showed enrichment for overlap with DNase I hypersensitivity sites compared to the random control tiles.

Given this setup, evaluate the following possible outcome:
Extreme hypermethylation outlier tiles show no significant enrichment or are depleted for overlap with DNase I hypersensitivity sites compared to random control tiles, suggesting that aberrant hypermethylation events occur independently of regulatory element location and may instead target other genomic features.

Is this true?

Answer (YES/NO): NO